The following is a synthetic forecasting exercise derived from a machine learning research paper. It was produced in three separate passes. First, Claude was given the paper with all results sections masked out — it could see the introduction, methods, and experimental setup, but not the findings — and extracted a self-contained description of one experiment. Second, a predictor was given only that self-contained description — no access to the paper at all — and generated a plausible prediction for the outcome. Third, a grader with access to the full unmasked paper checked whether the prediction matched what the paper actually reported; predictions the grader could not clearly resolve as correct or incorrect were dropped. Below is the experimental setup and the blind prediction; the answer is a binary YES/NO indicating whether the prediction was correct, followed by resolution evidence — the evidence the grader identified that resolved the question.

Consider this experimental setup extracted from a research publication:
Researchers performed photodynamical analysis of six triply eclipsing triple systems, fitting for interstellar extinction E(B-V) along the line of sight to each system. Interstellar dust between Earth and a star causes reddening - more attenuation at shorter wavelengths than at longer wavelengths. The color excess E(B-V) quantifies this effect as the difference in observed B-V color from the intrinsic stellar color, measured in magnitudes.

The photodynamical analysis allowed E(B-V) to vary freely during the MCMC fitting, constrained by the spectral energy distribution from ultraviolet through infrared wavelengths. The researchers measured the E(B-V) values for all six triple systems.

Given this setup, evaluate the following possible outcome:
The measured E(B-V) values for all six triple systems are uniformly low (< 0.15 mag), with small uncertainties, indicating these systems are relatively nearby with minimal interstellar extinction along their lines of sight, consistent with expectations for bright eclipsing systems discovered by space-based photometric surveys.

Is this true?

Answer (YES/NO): NO